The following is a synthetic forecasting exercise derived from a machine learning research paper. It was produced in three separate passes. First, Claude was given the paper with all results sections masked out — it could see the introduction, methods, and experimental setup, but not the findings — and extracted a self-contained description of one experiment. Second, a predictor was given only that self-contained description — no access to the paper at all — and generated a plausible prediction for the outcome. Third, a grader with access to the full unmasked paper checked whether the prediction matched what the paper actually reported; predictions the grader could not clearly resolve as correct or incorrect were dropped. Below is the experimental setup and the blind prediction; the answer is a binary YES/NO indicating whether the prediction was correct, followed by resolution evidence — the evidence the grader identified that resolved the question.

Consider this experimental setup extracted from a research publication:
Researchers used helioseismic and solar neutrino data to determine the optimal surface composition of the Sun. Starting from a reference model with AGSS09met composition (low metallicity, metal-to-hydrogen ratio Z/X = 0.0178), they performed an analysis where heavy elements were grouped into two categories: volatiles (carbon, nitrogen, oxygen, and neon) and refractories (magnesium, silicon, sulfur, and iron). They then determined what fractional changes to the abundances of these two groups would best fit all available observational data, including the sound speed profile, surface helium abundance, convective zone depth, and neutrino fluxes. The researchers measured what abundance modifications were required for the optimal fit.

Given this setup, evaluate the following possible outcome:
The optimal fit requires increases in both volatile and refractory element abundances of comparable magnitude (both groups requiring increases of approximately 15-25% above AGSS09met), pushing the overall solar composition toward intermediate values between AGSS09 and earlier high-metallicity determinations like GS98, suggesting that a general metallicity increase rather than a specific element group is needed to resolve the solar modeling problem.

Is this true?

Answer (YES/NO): NO